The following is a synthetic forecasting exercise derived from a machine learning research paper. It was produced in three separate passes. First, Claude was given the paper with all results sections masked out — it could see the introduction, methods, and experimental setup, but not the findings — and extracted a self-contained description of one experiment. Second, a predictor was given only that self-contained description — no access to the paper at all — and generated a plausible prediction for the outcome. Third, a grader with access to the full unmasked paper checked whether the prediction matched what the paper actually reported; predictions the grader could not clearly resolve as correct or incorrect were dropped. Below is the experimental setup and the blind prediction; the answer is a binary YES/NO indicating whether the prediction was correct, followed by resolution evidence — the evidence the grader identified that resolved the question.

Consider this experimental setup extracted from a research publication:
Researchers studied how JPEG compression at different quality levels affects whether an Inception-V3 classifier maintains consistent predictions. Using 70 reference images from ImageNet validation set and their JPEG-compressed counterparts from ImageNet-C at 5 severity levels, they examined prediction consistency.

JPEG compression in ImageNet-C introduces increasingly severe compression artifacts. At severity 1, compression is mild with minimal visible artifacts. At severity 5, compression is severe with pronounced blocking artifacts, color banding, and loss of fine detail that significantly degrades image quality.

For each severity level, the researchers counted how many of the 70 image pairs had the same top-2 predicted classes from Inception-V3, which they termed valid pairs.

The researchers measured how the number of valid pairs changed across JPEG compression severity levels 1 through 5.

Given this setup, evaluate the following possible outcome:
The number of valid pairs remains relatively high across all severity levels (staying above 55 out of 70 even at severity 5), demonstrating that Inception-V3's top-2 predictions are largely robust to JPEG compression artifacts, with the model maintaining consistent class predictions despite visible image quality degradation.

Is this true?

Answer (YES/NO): NO